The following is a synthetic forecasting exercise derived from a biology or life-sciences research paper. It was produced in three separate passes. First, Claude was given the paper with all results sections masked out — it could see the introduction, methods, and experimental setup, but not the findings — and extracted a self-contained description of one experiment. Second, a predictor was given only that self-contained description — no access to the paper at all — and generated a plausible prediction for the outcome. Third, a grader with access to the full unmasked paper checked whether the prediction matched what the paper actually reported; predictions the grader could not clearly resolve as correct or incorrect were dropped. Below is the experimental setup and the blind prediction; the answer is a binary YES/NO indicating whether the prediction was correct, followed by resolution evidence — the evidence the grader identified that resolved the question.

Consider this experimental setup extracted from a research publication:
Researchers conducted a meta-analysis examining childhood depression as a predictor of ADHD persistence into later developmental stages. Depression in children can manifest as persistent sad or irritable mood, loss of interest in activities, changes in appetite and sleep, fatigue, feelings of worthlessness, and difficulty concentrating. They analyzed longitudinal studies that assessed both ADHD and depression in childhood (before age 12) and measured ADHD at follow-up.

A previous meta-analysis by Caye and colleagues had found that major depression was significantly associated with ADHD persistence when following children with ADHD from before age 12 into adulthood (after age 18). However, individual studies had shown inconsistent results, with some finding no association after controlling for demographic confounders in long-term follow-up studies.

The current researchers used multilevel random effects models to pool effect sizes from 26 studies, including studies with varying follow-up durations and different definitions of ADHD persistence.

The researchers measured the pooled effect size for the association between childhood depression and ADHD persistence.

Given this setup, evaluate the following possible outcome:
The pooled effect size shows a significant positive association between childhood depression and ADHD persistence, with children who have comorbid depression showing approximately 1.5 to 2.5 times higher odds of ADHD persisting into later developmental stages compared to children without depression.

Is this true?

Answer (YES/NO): NO